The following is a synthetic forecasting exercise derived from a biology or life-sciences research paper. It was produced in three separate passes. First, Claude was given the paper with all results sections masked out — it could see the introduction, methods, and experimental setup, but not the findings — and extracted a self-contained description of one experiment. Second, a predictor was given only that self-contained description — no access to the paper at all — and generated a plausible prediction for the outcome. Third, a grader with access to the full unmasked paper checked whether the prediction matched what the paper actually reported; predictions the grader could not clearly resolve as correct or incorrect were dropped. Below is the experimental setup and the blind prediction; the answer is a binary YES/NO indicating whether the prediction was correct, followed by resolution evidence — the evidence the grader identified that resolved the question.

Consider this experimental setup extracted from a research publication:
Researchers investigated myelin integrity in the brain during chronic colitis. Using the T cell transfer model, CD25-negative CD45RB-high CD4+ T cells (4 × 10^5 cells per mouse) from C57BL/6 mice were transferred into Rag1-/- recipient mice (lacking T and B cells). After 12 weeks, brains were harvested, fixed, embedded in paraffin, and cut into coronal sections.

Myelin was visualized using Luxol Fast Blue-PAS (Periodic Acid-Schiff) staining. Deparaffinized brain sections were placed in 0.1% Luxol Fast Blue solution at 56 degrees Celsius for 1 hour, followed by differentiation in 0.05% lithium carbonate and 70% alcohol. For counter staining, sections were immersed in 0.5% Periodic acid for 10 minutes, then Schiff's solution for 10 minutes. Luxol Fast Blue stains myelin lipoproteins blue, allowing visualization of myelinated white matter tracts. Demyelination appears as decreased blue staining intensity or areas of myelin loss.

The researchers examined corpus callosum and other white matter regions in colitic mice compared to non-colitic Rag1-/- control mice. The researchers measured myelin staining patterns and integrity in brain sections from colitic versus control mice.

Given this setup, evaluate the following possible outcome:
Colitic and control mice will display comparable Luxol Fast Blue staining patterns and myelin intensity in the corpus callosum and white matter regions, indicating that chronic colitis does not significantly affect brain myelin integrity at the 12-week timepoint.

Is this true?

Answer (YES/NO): NO